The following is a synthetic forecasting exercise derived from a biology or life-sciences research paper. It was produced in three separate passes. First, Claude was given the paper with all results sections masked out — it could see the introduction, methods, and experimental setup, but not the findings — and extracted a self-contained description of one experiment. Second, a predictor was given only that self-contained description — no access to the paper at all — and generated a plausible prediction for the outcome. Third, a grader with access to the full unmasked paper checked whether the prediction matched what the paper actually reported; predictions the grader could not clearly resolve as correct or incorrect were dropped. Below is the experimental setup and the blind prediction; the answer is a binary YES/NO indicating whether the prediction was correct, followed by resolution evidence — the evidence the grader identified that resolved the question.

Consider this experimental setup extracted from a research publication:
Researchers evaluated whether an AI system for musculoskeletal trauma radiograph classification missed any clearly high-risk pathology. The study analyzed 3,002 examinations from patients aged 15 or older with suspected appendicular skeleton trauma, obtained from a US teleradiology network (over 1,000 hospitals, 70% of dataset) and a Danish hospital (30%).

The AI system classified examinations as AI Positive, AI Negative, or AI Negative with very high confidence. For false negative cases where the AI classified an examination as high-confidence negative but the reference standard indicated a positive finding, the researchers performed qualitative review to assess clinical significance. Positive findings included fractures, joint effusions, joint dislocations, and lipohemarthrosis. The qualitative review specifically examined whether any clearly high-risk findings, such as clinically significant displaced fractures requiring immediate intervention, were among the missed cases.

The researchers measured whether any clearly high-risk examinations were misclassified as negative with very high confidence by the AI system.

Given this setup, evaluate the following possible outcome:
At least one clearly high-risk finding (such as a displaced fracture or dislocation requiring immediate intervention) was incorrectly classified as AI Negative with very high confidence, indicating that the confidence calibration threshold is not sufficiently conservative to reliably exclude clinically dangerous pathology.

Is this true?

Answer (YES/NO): NO